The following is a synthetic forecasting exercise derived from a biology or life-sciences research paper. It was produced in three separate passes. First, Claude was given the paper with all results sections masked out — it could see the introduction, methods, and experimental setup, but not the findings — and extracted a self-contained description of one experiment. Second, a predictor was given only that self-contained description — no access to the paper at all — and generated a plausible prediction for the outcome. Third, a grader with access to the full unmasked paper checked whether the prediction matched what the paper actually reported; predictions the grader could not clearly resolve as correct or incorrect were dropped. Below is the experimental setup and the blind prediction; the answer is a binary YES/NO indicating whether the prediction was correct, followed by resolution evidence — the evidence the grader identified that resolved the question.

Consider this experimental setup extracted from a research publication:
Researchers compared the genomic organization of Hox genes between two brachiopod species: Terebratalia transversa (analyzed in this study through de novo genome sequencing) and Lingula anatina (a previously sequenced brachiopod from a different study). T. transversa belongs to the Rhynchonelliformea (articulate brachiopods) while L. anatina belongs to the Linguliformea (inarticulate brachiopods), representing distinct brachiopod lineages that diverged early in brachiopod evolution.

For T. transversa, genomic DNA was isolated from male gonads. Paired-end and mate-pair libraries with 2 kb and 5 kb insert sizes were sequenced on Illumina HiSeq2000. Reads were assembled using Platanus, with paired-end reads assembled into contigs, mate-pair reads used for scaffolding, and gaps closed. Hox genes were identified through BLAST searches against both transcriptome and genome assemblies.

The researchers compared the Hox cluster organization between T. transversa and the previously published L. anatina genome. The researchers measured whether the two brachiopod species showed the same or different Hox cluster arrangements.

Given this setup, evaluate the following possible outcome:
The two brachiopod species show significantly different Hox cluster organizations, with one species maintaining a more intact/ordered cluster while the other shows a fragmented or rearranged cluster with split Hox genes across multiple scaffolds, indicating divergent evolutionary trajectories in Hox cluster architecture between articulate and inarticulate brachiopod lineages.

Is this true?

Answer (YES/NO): YES